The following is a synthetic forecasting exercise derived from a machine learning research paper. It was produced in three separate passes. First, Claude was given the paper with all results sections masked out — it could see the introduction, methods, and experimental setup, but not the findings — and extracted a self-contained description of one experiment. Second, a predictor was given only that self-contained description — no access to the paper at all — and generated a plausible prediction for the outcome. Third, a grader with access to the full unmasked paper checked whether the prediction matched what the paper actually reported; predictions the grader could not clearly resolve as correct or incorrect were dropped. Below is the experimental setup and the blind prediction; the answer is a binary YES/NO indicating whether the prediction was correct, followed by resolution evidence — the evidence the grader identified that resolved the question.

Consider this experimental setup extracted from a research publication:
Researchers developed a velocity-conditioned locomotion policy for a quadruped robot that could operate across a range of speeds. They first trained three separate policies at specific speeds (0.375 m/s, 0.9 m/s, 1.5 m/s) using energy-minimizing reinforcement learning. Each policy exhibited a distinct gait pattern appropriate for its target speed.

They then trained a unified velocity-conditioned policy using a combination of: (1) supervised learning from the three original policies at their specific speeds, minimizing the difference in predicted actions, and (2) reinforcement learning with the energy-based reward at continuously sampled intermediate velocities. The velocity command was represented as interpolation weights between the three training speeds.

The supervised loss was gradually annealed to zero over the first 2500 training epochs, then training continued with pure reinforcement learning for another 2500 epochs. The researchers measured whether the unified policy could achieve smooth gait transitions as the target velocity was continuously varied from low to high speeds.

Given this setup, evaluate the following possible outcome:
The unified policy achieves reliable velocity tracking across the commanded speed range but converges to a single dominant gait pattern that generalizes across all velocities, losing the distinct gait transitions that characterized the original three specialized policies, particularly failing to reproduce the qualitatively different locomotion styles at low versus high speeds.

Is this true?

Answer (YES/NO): NO